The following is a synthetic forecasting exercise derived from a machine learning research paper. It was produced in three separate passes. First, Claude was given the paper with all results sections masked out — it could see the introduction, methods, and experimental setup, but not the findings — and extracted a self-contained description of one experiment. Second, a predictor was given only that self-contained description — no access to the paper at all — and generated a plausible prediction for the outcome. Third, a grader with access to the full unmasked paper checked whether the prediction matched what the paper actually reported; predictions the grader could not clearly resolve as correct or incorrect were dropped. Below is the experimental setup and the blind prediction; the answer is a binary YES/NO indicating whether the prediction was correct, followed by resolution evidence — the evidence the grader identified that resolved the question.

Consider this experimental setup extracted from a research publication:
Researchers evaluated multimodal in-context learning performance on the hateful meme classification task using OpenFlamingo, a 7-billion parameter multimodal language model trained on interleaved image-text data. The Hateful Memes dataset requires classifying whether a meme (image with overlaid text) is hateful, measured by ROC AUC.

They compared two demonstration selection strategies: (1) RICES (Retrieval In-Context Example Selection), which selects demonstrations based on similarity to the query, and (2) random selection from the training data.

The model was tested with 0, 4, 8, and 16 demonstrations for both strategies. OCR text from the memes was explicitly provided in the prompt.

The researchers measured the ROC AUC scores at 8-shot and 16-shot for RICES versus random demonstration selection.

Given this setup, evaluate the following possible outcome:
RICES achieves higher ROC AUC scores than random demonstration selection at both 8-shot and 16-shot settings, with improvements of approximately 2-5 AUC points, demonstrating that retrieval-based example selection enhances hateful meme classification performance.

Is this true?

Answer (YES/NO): NO